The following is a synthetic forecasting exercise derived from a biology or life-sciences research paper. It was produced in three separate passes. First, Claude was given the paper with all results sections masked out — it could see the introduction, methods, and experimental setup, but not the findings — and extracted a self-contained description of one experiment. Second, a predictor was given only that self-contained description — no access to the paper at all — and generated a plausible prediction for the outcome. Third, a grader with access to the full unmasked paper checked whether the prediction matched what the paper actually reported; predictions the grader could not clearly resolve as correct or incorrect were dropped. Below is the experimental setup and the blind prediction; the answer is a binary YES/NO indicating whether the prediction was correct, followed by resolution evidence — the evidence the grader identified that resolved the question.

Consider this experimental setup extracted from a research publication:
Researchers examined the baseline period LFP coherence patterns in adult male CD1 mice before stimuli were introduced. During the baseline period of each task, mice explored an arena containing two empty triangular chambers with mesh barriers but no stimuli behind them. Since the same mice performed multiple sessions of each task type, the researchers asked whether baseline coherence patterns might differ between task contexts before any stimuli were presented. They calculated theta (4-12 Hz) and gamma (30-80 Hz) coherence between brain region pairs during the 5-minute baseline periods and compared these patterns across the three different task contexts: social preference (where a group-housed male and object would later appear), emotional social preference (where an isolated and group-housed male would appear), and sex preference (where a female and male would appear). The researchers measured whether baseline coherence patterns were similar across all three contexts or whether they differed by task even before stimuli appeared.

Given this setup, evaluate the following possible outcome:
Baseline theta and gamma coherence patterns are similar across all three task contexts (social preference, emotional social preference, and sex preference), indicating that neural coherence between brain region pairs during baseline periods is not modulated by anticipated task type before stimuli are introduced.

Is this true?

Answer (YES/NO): YES